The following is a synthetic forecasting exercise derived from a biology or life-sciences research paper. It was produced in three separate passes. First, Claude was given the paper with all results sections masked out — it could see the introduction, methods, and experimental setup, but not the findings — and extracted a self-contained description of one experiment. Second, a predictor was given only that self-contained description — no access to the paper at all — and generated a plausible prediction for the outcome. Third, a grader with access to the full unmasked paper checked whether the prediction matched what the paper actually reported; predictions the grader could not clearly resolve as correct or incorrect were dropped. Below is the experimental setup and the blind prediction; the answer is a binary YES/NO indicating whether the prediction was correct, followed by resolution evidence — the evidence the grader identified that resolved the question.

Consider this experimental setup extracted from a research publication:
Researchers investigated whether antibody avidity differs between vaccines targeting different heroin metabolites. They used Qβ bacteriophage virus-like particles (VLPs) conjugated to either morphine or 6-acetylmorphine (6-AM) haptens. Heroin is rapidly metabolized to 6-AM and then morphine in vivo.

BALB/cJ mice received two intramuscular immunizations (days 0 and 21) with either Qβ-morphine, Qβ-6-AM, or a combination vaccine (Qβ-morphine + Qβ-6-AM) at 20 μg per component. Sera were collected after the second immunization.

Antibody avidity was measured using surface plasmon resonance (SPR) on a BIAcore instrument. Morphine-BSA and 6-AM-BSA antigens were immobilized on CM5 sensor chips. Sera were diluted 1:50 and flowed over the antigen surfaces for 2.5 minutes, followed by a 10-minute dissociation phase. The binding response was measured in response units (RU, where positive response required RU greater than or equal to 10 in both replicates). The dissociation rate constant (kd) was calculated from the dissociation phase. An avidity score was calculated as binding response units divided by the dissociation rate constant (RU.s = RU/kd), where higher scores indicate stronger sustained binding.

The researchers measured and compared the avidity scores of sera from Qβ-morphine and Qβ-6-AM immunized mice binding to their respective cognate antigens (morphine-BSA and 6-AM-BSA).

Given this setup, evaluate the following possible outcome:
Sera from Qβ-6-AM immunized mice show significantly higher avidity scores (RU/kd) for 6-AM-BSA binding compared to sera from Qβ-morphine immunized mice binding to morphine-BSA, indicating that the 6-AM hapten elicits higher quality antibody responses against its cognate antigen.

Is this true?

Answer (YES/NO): NO